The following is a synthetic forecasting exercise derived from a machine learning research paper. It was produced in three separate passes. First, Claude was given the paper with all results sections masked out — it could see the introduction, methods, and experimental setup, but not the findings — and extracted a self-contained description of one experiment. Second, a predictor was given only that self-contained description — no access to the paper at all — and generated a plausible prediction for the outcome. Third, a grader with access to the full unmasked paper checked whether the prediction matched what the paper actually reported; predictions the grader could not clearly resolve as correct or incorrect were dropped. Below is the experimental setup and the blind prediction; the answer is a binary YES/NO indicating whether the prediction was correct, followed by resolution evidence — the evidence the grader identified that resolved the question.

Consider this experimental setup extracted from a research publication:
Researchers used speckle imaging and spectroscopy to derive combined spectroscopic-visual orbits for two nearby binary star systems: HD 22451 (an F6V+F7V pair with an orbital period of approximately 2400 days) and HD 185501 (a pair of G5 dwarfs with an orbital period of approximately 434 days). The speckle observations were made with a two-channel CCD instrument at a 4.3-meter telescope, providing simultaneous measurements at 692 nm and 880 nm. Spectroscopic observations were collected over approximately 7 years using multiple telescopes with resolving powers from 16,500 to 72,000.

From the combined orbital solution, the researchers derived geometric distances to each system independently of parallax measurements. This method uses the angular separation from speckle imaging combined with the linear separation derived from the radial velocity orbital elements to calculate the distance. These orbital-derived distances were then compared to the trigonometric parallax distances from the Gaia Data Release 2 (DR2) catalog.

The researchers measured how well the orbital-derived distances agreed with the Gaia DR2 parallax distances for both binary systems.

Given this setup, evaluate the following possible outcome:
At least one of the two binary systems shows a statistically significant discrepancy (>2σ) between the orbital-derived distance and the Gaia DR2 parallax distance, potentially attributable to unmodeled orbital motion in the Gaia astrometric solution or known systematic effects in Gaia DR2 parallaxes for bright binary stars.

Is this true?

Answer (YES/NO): YES